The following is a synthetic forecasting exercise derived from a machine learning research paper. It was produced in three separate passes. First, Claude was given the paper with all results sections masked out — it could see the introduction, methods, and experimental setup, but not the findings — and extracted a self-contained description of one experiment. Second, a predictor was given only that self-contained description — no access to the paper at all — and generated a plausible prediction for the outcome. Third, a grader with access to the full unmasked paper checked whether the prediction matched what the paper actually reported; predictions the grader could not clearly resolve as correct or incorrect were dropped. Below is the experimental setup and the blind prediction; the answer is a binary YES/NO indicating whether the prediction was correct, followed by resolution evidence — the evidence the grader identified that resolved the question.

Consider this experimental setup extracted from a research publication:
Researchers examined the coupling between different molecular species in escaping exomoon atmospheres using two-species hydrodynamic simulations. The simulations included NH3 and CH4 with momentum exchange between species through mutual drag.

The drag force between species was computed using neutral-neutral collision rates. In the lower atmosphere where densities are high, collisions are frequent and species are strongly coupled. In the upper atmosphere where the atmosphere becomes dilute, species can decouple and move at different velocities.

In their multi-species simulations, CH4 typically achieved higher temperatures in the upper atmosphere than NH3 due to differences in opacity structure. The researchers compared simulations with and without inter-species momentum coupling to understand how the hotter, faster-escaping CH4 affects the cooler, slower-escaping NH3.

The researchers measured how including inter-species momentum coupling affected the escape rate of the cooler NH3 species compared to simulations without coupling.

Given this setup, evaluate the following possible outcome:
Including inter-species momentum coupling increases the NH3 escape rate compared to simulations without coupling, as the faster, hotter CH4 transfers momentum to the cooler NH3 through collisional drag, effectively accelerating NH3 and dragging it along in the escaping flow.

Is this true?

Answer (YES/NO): YES